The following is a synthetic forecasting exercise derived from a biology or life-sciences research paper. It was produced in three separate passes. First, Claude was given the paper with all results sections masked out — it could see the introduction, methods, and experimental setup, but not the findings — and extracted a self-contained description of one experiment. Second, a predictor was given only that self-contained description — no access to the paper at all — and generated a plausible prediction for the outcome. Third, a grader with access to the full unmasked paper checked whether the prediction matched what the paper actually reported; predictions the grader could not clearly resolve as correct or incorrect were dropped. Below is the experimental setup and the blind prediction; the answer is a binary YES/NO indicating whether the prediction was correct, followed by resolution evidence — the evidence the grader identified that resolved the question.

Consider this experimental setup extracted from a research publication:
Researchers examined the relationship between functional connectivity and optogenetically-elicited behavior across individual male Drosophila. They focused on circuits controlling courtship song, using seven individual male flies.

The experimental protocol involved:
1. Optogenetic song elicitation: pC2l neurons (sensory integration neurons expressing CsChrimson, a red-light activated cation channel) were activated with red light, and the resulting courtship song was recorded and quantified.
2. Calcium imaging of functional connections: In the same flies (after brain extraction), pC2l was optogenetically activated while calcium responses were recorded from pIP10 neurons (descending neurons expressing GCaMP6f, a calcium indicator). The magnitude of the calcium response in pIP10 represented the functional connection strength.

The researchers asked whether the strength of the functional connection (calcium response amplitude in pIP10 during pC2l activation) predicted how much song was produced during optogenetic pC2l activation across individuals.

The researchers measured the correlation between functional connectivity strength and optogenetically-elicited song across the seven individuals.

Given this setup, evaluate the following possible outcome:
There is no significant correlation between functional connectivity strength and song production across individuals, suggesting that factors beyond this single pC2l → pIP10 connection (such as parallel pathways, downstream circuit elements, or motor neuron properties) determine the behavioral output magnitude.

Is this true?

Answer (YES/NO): NO